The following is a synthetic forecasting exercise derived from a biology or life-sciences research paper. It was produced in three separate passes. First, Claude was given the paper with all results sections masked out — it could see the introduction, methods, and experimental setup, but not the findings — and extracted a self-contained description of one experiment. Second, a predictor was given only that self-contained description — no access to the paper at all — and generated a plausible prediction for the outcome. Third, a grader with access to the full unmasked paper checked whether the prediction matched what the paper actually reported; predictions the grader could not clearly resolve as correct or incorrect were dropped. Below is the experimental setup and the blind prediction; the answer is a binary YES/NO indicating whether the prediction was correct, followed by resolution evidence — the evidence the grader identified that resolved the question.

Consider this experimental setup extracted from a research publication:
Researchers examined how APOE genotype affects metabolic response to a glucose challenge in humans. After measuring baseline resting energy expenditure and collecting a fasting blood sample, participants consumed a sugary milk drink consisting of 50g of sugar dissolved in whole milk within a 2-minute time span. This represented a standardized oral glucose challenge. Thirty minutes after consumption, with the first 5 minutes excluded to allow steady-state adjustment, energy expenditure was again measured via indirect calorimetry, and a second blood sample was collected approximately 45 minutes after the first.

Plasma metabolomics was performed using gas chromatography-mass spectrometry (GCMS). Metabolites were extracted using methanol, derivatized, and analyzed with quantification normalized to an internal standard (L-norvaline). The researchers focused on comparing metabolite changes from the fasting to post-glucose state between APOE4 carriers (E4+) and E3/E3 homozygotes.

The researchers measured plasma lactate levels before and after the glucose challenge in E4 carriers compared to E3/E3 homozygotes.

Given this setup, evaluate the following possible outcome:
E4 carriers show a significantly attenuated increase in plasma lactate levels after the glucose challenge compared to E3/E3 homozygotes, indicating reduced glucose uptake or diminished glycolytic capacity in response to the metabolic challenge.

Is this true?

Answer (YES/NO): NO